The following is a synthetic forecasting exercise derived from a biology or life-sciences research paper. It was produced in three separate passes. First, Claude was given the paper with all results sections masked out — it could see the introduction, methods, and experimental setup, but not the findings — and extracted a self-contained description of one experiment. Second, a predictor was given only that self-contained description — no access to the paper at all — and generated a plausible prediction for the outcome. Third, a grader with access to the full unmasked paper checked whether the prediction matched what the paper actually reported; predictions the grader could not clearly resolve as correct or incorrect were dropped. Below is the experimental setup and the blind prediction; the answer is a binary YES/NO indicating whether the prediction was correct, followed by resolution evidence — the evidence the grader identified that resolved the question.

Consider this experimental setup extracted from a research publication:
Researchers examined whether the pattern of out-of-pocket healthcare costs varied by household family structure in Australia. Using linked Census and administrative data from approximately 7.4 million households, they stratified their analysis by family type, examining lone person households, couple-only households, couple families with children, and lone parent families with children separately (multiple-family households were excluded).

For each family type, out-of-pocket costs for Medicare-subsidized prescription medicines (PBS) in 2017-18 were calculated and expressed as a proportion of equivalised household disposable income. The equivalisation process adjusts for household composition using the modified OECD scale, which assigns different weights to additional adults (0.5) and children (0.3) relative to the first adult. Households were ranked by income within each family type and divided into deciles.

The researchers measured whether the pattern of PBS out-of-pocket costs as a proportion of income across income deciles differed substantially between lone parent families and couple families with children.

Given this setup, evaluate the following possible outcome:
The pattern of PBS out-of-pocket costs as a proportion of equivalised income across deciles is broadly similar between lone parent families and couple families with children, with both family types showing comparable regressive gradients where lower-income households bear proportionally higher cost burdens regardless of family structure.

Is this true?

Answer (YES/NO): NO